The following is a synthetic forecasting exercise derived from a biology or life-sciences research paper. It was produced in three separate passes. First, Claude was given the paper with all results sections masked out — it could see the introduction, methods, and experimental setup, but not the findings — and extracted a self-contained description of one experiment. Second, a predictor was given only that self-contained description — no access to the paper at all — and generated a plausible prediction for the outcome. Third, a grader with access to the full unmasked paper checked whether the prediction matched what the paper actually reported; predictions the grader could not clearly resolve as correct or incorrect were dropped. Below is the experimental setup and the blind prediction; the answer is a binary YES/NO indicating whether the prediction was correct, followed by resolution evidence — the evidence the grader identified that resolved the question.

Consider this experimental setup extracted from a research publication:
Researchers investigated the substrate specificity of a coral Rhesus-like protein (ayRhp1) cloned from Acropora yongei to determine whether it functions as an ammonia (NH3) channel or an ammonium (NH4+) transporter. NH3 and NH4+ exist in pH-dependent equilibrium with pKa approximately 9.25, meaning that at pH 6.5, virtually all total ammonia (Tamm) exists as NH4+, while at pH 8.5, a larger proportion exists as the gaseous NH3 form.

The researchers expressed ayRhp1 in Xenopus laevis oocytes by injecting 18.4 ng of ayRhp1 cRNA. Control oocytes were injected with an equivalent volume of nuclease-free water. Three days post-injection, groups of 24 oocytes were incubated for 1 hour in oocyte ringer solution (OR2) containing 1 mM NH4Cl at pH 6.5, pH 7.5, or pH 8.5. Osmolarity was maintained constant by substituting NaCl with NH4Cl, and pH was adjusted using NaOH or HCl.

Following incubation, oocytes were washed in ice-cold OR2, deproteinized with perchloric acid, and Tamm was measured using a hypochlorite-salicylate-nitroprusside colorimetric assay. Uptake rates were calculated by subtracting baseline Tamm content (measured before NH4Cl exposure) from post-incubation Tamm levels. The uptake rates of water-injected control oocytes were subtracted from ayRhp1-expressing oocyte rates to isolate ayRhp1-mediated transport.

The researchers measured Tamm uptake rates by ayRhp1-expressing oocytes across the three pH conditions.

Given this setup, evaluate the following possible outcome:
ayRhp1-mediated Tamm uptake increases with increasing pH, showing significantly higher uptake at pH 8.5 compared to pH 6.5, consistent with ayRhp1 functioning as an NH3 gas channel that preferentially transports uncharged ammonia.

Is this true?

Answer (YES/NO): YES